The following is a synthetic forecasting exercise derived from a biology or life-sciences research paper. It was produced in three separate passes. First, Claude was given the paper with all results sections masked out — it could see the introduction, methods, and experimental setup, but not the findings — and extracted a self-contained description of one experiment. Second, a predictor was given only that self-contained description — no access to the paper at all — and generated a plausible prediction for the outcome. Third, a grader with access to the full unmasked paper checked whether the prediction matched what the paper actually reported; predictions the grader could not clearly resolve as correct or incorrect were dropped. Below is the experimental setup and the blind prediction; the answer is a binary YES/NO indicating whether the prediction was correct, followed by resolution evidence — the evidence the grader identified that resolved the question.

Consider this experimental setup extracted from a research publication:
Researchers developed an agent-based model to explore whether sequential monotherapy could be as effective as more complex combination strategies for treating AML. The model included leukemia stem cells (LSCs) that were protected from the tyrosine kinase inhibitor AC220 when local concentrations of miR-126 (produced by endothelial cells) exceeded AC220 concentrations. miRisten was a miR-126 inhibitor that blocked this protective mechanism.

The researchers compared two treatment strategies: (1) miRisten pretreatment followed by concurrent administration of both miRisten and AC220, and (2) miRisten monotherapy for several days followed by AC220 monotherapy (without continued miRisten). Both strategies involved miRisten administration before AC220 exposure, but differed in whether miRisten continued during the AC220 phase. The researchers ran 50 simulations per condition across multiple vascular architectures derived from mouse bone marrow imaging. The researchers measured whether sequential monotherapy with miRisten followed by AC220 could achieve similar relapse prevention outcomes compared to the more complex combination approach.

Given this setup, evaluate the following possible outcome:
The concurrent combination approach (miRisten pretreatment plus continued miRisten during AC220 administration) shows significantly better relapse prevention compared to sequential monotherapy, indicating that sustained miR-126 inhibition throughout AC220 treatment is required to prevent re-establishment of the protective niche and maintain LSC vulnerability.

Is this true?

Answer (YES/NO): NO